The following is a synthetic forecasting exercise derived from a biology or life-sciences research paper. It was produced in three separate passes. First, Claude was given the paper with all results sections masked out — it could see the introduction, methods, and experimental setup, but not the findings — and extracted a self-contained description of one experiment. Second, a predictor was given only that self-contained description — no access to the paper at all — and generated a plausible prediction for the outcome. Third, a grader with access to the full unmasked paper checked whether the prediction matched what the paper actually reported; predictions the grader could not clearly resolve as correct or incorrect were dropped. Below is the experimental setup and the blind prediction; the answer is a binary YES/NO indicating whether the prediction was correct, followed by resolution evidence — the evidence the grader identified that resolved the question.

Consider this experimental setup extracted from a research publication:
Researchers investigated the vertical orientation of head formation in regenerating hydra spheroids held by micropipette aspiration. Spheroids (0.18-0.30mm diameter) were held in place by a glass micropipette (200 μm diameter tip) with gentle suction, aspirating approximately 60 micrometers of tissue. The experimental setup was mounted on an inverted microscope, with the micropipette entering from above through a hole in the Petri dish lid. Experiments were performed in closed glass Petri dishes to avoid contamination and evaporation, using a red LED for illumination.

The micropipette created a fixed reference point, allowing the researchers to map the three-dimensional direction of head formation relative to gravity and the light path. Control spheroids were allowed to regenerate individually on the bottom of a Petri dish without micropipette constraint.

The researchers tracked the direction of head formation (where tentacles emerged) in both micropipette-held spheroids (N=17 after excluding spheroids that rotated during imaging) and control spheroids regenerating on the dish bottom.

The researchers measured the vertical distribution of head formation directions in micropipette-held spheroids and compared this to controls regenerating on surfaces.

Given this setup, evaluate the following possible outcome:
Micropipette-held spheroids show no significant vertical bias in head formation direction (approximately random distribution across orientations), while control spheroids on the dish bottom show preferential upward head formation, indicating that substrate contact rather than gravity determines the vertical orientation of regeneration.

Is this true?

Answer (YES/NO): NO